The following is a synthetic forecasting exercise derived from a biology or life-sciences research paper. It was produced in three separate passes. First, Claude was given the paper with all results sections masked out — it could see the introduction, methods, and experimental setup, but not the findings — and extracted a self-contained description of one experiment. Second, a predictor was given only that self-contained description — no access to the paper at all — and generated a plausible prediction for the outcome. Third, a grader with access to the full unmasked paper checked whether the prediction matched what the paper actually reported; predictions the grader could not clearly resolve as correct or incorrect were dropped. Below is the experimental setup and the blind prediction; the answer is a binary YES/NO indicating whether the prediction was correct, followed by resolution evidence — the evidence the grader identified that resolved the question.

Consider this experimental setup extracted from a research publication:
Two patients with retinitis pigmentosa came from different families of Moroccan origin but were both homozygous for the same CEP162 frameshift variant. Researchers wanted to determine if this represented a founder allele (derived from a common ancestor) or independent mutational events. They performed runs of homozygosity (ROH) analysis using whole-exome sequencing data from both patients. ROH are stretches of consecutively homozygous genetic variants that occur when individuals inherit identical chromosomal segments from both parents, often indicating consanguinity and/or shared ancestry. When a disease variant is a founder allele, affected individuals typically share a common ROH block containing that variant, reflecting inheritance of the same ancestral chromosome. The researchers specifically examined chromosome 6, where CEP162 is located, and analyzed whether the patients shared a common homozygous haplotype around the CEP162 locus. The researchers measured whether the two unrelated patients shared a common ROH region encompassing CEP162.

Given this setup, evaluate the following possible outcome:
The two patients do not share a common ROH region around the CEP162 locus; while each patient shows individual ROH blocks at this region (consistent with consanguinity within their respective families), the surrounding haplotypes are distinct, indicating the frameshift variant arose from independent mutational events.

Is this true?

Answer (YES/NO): NO